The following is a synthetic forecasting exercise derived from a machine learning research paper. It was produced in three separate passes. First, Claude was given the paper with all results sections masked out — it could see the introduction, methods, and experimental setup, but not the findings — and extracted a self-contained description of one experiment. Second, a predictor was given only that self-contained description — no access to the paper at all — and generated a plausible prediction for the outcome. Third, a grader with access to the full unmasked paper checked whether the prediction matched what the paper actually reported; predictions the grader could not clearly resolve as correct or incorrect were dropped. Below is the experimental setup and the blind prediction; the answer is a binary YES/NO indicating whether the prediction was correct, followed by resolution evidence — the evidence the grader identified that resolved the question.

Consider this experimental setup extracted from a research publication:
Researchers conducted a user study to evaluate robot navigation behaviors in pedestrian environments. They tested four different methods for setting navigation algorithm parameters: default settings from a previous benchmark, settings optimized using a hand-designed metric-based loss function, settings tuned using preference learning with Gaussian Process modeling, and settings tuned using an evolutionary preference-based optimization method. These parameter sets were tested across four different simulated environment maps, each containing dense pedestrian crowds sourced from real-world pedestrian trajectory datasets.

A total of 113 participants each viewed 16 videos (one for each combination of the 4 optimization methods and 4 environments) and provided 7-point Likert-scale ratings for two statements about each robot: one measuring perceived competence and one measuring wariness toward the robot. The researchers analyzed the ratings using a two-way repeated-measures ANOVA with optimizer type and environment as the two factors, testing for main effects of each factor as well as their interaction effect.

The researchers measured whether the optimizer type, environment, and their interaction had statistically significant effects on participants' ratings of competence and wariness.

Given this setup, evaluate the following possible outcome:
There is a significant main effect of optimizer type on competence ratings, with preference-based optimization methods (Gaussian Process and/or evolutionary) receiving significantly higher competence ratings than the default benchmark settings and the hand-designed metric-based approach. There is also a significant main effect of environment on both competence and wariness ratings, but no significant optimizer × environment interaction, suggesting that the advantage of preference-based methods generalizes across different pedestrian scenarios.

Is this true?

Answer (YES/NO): NO